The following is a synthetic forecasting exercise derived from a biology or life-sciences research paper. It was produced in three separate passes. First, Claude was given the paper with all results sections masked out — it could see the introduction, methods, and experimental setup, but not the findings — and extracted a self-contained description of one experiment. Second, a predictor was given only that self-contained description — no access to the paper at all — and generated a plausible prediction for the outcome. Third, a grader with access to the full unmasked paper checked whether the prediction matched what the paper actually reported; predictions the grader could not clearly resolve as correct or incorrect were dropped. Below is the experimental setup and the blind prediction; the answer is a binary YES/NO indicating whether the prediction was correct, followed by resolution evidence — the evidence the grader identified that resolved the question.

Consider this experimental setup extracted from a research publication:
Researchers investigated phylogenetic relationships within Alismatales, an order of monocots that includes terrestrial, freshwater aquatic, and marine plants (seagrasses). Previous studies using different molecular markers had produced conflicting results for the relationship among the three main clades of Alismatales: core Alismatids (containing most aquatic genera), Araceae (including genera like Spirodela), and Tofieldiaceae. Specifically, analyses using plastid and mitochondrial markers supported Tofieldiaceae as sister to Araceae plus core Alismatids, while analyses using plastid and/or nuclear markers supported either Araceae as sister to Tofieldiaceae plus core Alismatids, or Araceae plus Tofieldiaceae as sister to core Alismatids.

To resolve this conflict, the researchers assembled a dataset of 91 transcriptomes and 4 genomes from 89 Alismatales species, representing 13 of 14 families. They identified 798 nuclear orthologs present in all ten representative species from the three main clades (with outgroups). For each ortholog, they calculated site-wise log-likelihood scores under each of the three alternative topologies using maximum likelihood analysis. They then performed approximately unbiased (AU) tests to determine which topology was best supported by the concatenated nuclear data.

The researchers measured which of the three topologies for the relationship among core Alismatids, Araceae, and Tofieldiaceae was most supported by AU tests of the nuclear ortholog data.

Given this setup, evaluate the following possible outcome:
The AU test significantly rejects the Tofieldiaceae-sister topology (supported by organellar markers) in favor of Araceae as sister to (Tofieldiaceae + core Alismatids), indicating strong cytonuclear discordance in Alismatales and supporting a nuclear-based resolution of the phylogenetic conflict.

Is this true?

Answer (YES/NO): NO